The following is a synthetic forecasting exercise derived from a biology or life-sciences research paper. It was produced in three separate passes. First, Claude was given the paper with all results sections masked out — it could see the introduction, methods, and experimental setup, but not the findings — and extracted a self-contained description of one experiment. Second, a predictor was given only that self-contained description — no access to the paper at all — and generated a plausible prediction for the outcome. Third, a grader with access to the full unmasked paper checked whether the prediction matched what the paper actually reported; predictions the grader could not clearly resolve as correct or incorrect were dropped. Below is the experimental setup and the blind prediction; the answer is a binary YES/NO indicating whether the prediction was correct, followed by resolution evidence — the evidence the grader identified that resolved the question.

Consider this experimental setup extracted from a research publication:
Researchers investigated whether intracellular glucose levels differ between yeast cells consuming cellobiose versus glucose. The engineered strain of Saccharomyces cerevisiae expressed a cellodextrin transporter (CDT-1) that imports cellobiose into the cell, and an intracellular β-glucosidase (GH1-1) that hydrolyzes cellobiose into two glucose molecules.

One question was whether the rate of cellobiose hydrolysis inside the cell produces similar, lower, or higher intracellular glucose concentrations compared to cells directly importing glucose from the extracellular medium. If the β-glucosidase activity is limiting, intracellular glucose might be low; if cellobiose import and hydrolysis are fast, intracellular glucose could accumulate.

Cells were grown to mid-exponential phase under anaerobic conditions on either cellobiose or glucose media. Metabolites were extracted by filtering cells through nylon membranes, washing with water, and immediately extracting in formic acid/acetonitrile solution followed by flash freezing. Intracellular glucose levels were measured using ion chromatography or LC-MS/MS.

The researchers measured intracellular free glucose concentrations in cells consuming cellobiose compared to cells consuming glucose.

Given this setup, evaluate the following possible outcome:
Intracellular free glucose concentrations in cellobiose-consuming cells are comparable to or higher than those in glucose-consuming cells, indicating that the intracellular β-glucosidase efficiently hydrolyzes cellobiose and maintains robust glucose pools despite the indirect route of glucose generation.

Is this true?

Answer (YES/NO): YES